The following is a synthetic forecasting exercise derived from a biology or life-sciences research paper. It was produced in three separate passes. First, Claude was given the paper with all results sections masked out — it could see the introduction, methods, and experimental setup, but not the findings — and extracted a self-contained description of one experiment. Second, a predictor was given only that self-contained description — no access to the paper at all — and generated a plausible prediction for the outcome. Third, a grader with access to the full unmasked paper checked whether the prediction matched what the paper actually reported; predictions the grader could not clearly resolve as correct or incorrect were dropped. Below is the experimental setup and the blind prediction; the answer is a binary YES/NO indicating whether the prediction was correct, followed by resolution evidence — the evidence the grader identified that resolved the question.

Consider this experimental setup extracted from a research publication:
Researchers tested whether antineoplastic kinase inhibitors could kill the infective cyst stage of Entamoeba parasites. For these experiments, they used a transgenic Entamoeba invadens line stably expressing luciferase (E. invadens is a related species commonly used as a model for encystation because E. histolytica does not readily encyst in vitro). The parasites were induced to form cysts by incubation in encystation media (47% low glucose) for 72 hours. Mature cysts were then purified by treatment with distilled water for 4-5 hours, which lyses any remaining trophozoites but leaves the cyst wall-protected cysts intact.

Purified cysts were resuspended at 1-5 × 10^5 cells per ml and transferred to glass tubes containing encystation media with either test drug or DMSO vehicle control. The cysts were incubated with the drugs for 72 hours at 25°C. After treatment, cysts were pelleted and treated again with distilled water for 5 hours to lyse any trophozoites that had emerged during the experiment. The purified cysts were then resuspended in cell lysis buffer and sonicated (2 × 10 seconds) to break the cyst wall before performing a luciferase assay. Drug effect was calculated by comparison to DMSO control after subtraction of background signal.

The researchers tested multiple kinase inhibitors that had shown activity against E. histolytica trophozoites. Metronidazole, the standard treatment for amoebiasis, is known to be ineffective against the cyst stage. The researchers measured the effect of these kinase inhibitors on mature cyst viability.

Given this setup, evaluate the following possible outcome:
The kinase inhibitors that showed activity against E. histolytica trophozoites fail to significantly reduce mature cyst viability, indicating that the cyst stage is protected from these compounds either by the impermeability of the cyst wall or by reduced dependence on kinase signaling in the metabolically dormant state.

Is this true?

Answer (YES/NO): NO